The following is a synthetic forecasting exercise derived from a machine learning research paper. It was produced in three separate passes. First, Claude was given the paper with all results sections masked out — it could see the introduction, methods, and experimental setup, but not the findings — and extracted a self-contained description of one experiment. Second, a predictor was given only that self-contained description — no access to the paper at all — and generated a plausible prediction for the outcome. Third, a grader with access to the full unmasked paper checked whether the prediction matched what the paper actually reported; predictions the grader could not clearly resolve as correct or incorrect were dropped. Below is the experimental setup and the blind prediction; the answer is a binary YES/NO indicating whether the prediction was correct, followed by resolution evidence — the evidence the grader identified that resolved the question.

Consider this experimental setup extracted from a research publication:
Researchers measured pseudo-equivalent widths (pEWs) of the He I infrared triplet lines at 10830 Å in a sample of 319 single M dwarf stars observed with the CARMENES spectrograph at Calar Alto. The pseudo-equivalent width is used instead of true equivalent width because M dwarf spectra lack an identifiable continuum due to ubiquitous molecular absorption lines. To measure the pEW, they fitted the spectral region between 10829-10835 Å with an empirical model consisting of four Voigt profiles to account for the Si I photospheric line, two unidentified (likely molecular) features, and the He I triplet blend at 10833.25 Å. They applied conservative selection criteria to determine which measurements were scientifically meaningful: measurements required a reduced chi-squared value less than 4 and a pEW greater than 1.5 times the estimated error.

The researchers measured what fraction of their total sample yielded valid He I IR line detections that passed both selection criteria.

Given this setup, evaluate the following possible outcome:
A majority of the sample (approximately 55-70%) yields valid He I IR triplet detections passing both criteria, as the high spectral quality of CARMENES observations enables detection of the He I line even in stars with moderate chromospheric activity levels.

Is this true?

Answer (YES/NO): YES